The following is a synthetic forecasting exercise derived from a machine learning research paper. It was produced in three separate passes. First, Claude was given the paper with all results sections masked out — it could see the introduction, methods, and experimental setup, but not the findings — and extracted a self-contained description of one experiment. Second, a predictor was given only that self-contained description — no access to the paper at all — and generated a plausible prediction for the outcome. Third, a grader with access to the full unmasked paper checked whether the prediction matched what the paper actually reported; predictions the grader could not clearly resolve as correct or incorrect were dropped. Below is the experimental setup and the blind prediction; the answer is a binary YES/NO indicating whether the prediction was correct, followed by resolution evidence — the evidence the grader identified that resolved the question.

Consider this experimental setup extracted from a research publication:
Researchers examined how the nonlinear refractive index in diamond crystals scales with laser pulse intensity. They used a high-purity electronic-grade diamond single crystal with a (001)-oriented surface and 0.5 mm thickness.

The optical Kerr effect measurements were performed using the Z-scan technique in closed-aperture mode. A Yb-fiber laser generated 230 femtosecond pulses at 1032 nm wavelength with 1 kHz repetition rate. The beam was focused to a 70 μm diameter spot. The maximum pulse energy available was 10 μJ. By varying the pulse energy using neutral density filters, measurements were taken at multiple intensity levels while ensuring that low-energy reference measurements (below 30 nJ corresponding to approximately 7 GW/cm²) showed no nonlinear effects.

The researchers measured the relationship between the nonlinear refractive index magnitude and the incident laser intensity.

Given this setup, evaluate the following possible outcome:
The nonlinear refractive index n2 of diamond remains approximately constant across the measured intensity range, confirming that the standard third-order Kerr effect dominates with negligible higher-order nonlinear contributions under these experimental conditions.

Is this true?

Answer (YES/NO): YES